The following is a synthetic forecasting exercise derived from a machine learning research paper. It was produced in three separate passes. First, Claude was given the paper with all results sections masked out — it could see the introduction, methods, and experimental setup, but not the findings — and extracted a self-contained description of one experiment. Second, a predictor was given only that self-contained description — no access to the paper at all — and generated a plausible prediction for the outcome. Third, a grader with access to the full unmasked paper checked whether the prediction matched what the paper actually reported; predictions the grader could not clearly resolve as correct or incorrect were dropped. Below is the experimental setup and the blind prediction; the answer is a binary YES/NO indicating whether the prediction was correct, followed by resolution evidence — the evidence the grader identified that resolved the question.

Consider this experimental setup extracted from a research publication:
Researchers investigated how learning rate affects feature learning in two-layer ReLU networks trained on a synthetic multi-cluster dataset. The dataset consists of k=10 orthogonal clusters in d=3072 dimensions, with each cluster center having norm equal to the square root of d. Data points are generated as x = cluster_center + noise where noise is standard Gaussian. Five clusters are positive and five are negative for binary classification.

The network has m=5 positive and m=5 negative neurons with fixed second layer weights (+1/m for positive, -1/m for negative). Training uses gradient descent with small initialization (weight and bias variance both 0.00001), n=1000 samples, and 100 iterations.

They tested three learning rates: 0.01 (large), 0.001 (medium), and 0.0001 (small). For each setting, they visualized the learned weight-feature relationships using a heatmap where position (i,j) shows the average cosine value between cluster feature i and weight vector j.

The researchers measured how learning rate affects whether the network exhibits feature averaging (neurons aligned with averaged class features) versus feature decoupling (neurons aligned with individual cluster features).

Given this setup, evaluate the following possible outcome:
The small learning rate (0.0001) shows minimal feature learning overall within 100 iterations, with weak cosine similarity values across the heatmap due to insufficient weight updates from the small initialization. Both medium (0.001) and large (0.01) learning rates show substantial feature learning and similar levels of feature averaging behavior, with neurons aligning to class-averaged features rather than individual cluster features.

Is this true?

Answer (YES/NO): NO